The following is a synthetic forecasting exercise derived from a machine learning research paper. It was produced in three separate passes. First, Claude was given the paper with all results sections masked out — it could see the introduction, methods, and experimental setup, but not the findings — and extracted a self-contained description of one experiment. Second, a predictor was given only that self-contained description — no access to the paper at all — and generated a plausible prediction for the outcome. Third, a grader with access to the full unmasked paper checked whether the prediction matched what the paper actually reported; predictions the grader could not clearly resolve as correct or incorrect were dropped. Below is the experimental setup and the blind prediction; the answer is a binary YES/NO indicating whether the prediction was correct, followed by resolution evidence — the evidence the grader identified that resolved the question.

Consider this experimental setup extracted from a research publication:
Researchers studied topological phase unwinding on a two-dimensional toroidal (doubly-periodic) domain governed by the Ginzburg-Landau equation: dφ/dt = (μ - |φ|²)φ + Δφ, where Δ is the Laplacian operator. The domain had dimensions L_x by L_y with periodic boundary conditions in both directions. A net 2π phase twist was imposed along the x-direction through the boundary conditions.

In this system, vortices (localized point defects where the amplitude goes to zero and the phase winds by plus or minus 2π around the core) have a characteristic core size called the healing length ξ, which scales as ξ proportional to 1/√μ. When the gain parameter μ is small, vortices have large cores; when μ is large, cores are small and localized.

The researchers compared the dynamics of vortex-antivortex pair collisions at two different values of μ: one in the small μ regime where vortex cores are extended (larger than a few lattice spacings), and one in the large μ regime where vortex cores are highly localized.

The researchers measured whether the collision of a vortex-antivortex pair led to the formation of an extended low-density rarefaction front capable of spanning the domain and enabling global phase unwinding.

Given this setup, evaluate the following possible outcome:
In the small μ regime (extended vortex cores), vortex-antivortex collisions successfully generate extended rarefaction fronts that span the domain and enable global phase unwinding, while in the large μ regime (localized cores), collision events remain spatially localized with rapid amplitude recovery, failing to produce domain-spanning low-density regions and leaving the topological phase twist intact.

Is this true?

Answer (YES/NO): YES